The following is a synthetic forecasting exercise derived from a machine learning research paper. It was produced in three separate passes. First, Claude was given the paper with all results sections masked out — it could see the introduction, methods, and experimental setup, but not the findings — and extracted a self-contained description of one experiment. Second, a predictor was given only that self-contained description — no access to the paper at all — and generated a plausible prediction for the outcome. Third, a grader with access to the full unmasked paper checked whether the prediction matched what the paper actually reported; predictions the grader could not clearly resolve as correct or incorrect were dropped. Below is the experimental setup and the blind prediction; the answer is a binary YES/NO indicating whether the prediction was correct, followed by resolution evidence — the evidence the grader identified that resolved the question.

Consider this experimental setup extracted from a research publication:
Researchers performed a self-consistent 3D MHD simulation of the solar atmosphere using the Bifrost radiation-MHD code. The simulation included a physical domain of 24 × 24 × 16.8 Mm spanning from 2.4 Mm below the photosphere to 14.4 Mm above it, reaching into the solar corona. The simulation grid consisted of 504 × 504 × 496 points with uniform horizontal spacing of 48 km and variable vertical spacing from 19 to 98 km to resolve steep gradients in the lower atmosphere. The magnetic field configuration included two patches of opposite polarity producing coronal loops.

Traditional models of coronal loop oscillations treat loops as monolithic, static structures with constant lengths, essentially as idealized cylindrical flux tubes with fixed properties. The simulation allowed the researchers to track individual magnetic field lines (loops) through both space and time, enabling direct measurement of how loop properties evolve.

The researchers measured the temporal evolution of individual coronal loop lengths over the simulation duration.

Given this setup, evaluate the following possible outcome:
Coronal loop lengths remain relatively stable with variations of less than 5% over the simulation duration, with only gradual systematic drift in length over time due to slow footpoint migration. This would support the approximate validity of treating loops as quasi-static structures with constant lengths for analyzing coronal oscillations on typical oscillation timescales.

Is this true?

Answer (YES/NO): NO